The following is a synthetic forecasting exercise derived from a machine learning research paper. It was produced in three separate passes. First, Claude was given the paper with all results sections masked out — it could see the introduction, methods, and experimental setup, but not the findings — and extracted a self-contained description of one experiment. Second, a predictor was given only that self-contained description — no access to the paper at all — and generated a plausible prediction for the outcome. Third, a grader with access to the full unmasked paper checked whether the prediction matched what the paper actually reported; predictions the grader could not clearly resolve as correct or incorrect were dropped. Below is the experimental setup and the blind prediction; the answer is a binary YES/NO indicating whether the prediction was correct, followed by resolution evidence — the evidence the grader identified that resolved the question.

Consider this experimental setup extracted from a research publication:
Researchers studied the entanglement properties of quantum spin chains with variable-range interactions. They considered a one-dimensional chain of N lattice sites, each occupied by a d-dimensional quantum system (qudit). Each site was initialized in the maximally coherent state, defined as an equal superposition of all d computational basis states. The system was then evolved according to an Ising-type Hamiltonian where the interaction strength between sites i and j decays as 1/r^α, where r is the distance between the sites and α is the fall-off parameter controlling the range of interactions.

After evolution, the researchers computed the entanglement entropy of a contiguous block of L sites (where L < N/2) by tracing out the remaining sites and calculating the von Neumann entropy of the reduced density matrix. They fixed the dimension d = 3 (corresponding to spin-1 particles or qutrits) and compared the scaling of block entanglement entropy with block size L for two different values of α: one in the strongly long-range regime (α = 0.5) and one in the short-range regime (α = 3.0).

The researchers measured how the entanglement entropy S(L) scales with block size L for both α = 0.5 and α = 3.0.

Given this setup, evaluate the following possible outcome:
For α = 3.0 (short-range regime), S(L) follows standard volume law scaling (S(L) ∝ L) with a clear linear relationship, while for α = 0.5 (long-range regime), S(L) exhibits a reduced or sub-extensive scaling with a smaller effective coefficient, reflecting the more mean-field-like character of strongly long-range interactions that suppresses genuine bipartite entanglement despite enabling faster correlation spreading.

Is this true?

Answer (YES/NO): NO